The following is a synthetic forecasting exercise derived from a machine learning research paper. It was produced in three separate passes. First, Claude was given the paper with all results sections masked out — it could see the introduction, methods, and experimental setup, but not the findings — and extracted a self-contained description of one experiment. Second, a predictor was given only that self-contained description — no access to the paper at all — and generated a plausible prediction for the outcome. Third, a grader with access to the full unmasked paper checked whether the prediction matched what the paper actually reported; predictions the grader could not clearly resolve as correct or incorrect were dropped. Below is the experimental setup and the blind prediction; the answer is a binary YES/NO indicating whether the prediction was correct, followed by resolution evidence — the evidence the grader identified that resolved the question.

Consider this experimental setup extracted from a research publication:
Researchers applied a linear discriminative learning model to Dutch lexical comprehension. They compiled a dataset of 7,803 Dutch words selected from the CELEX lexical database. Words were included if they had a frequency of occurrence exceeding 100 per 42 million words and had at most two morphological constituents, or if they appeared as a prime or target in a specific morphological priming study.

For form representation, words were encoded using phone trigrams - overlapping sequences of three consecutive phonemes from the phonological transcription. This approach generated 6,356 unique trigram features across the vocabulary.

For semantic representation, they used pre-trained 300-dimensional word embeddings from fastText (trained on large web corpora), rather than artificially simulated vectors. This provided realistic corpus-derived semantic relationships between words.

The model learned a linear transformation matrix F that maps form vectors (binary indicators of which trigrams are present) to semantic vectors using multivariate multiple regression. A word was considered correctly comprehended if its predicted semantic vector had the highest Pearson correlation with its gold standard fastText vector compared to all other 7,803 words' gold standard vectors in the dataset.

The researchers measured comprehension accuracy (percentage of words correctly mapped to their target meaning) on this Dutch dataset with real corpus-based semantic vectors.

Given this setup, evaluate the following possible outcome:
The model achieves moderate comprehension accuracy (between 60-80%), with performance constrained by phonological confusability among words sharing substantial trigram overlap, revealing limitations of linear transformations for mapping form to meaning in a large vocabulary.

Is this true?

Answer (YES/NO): NO